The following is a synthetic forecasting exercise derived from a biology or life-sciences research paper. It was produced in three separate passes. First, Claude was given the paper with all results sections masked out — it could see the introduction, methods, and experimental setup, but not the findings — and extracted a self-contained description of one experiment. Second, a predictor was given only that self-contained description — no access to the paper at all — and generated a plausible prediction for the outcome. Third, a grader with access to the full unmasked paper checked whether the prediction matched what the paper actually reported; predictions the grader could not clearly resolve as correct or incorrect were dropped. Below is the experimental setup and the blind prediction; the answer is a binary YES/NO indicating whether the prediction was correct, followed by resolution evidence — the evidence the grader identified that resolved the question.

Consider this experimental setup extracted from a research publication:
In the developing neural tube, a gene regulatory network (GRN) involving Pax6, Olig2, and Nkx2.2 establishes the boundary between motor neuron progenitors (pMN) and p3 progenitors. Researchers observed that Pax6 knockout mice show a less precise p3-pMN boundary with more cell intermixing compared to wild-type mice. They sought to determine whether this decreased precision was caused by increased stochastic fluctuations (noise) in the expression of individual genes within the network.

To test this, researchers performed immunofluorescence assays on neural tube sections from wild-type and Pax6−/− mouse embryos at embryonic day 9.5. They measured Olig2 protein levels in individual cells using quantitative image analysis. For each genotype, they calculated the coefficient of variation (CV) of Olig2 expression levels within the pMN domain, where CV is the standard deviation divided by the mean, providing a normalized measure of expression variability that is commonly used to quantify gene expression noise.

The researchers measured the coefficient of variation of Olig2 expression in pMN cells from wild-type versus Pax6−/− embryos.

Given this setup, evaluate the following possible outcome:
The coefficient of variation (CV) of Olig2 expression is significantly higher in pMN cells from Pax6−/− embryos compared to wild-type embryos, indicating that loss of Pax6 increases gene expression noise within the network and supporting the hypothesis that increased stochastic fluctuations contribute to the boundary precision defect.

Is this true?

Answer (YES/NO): NO